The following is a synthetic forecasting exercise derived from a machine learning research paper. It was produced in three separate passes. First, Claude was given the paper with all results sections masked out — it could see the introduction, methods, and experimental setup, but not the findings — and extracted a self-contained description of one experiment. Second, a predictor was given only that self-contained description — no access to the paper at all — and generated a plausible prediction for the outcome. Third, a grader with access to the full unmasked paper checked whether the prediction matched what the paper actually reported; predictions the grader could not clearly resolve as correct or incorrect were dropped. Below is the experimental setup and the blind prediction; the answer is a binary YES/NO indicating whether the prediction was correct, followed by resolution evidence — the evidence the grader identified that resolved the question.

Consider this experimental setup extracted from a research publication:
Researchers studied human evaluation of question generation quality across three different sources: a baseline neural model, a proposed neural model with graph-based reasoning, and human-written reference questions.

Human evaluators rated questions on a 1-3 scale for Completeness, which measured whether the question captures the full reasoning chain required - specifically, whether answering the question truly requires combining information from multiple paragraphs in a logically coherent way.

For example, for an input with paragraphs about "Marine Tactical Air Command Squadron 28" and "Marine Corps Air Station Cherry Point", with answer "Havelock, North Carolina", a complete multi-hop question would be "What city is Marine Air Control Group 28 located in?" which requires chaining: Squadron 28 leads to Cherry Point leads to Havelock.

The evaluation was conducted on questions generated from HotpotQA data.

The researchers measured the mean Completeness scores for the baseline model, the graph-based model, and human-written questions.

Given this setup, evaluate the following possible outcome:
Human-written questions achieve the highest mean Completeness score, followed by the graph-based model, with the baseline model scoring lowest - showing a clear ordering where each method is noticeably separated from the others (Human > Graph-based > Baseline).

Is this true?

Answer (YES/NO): NO